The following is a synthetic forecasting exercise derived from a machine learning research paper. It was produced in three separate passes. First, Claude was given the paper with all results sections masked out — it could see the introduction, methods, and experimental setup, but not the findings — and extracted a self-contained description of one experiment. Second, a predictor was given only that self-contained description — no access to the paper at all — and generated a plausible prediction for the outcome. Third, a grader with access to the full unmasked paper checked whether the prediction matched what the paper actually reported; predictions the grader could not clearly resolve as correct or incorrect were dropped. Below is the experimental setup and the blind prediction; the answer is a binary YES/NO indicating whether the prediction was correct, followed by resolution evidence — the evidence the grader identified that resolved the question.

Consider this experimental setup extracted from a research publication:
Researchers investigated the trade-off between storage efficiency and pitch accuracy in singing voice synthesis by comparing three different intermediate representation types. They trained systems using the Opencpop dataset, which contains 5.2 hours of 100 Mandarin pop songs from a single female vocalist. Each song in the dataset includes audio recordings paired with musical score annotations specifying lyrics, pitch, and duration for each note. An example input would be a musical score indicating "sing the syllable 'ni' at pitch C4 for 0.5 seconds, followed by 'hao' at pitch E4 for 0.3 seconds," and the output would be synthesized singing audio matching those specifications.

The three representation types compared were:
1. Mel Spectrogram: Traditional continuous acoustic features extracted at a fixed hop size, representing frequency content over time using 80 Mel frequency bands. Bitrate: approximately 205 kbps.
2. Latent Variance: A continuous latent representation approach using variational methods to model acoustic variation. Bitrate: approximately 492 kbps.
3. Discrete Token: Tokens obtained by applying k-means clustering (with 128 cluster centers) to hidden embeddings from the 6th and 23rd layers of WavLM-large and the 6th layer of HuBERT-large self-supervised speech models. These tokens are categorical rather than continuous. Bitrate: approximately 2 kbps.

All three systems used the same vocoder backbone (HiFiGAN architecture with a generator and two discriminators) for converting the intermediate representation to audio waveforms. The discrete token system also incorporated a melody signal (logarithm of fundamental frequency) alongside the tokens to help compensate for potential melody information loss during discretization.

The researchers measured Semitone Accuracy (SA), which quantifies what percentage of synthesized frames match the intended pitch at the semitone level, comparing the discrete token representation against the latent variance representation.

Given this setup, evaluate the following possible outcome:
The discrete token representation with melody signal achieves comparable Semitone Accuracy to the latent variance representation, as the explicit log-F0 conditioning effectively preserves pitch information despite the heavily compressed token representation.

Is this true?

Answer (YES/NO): YES